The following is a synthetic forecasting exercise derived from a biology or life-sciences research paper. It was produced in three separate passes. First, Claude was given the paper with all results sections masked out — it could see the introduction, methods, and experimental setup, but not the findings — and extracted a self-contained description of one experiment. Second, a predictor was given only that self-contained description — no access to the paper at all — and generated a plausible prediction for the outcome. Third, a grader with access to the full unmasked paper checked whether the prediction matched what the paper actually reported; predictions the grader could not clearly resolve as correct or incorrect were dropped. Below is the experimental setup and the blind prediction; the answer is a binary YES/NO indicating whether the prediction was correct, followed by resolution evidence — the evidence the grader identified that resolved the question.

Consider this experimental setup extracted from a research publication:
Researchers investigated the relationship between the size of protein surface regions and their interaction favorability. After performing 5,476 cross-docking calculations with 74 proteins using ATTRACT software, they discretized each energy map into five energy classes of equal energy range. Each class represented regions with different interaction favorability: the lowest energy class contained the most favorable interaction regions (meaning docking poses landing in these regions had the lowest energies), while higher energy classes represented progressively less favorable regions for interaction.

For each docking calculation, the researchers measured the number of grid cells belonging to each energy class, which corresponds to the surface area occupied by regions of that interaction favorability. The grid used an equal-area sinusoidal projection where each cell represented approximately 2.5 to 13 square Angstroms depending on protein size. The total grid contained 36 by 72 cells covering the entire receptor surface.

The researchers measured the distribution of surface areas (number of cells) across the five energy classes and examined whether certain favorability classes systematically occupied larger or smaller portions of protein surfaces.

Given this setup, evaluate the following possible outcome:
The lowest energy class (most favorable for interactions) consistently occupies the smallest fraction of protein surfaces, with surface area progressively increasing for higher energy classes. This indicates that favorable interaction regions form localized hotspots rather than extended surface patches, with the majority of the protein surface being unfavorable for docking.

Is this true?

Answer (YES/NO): NO